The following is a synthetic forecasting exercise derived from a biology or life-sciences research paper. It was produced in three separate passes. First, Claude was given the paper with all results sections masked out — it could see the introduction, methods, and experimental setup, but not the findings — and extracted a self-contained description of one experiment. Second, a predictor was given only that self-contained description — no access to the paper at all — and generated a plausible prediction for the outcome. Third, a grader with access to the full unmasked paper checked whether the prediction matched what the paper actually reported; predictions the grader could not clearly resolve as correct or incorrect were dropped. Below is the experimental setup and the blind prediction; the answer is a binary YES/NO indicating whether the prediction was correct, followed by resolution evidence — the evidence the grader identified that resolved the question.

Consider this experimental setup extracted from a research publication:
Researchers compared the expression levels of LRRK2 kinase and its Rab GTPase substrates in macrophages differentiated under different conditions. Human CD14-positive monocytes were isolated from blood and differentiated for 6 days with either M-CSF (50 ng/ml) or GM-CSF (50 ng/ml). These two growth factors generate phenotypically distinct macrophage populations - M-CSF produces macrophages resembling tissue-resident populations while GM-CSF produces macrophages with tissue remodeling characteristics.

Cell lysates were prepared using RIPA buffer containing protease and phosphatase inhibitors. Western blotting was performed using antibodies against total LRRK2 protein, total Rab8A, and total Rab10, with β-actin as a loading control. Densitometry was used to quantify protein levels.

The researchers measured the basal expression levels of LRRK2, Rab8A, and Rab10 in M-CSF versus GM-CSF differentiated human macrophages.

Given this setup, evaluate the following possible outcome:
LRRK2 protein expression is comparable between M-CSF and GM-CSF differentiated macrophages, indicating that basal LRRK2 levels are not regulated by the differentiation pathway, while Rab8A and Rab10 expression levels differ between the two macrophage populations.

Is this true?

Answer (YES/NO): NO